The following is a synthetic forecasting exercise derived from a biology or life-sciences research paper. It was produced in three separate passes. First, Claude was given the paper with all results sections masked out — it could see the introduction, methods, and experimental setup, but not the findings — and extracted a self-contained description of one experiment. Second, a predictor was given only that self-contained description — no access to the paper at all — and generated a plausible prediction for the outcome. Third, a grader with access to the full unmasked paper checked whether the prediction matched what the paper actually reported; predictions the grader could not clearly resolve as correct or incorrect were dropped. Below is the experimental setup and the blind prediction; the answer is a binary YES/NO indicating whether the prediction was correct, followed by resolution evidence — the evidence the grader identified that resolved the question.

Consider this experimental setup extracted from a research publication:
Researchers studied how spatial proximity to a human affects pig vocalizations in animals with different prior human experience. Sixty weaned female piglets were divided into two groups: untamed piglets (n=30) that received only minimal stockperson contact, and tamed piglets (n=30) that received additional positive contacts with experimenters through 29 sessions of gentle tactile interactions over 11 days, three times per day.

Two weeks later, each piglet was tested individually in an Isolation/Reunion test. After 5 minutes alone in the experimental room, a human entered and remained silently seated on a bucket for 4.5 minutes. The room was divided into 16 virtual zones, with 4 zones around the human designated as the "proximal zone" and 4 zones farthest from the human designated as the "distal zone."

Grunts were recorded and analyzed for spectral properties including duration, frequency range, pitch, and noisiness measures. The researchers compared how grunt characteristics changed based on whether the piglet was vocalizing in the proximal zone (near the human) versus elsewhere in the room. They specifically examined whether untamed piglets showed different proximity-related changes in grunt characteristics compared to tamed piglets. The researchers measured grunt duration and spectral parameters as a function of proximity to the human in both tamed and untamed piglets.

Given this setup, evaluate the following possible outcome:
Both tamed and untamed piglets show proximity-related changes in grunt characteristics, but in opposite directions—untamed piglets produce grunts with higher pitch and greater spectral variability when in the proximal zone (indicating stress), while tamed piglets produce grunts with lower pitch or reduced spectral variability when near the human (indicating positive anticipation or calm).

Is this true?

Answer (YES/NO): NO